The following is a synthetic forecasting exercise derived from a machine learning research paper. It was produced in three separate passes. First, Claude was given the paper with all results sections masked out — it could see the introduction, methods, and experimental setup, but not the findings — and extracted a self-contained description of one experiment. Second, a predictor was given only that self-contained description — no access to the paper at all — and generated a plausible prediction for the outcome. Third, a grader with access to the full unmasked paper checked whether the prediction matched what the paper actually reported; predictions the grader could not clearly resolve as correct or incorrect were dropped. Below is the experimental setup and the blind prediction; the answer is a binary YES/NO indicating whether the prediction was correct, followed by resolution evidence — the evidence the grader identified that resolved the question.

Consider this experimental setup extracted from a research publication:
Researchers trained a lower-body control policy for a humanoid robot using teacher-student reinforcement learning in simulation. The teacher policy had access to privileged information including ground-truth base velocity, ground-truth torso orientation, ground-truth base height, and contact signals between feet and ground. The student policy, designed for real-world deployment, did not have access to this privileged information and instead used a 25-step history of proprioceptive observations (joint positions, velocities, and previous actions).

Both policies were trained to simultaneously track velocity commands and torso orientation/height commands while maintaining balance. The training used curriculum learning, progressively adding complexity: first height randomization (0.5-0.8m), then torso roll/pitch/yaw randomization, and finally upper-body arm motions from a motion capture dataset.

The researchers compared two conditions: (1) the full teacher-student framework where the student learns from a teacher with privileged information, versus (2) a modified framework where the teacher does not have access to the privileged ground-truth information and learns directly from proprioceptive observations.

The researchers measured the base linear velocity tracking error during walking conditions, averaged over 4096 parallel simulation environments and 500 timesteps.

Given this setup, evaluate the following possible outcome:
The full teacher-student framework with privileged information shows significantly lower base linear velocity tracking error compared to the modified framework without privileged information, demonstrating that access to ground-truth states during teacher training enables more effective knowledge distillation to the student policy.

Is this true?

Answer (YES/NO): YES